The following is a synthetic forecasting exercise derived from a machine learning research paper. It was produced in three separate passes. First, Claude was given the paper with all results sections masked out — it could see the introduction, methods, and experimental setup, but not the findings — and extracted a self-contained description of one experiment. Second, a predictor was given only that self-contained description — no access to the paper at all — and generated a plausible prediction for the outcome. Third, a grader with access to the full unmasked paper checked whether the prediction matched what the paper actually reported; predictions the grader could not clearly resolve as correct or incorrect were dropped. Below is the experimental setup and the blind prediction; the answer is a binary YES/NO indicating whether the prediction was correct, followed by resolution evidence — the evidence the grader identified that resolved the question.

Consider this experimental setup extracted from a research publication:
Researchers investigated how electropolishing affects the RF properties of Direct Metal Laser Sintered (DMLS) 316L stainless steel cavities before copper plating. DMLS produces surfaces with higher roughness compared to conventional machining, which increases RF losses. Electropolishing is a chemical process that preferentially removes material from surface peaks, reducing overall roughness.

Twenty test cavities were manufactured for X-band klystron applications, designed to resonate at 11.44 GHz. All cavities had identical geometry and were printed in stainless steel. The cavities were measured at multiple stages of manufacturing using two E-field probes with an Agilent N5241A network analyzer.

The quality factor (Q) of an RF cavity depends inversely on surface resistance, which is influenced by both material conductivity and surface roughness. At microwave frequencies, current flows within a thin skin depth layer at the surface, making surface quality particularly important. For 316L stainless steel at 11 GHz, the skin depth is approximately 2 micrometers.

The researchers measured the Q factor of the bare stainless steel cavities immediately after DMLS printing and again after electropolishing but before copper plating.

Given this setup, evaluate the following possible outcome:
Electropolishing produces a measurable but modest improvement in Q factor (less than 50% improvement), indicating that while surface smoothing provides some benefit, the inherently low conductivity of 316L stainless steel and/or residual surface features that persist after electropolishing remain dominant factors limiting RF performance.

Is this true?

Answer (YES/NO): YES